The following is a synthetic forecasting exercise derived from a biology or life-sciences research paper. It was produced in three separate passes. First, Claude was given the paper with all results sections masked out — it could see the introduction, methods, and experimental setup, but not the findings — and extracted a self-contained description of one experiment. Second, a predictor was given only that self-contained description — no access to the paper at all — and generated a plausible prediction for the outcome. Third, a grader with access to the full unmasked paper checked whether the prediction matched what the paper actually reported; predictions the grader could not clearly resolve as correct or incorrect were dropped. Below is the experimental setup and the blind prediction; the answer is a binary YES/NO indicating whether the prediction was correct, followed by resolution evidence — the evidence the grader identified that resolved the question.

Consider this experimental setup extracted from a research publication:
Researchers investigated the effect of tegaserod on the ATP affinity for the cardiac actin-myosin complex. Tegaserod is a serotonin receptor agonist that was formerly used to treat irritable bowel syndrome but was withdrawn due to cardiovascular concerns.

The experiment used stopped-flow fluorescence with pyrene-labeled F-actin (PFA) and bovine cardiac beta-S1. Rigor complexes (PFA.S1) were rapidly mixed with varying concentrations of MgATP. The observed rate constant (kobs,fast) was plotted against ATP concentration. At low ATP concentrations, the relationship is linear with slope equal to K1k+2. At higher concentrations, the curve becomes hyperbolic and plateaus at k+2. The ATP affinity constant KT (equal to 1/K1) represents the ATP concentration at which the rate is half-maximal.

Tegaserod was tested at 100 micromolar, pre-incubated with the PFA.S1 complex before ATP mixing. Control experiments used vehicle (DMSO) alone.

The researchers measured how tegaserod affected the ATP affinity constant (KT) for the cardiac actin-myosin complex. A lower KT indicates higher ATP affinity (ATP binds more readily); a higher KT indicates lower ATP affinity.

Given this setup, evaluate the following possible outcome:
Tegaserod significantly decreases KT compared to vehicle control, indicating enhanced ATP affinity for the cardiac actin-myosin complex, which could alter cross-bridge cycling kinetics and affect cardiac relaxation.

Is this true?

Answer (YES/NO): YES